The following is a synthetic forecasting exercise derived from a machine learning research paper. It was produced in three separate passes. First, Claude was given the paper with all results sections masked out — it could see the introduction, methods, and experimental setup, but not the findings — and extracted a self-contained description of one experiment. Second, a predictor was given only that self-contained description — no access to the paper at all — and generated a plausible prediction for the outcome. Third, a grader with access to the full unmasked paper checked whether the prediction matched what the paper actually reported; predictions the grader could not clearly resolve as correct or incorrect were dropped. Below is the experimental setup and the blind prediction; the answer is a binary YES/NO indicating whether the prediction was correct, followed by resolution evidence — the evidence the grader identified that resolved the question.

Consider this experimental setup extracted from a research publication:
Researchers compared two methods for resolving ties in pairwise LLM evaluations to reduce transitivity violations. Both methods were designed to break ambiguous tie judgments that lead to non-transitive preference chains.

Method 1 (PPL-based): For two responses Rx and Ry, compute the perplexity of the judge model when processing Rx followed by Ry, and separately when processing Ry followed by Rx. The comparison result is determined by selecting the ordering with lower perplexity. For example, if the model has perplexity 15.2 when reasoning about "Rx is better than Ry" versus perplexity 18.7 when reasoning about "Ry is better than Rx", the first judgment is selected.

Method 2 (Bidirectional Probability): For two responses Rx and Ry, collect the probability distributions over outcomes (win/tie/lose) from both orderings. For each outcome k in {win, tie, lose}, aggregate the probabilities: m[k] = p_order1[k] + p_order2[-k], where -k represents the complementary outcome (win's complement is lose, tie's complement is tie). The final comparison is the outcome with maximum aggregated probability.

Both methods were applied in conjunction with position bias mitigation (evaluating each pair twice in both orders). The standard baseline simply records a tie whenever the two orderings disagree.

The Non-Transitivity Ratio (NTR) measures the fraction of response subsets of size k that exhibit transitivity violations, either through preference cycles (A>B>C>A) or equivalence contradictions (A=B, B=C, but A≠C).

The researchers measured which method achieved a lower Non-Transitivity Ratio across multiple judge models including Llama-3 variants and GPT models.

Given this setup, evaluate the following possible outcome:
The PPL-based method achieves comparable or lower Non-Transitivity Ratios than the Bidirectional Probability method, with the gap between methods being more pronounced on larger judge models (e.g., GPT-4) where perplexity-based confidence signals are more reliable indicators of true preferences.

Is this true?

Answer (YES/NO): NO